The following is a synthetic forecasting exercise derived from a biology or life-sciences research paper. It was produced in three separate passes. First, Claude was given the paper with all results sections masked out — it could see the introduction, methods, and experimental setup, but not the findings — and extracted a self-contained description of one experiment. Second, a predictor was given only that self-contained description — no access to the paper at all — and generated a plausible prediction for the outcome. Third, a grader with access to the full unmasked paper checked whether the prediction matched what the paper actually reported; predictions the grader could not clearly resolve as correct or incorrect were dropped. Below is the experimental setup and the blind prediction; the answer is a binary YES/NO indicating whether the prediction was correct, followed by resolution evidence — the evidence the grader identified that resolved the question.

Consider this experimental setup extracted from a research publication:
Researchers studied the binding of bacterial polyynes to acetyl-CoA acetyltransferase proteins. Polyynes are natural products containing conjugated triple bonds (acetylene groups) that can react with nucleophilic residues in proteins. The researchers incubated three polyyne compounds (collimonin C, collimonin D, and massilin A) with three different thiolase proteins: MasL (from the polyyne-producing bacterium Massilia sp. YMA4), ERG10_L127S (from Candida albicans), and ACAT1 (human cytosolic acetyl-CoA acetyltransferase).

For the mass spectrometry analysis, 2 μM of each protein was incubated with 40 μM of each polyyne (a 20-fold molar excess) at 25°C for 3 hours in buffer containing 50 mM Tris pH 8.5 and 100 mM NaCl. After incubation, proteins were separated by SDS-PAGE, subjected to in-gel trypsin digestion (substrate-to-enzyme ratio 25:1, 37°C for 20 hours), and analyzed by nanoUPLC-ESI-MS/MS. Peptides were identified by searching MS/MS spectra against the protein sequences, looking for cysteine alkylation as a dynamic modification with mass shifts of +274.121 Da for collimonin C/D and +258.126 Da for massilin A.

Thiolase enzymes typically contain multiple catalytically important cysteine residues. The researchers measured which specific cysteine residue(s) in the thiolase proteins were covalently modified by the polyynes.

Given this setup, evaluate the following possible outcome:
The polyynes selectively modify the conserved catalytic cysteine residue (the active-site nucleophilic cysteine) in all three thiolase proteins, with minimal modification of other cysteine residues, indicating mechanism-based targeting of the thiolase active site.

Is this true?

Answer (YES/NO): NO